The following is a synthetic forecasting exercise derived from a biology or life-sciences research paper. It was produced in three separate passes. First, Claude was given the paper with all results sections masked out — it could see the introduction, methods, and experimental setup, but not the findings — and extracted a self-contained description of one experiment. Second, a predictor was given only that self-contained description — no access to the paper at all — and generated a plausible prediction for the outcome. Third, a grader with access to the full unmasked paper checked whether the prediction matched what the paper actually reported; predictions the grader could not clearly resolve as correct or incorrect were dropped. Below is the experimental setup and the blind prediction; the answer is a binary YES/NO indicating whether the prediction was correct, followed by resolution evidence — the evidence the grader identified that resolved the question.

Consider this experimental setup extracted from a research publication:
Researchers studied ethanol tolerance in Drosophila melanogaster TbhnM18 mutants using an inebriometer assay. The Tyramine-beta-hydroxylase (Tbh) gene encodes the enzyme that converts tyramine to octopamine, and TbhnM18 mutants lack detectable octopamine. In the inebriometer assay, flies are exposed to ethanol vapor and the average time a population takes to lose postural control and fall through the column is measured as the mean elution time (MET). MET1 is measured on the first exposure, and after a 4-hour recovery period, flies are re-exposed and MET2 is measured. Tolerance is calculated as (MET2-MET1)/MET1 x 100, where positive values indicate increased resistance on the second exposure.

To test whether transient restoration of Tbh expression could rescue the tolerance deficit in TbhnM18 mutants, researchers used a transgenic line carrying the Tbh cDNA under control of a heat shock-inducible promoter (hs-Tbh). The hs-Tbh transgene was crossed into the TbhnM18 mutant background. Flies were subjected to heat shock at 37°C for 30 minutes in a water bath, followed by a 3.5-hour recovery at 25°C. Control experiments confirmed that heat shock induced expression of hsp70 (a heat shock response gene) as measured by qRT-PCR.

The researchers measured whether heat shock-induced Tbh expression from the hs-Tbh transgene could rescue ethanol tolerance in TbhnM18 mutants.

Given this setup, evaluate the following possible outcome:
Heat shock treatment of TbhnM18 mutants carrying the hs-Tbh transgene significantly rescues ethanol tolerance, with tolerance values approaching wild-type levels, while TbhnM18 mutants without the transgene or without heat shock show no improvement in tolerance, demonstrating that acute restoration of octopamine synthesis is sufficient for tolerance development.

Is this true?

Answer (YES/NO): YES